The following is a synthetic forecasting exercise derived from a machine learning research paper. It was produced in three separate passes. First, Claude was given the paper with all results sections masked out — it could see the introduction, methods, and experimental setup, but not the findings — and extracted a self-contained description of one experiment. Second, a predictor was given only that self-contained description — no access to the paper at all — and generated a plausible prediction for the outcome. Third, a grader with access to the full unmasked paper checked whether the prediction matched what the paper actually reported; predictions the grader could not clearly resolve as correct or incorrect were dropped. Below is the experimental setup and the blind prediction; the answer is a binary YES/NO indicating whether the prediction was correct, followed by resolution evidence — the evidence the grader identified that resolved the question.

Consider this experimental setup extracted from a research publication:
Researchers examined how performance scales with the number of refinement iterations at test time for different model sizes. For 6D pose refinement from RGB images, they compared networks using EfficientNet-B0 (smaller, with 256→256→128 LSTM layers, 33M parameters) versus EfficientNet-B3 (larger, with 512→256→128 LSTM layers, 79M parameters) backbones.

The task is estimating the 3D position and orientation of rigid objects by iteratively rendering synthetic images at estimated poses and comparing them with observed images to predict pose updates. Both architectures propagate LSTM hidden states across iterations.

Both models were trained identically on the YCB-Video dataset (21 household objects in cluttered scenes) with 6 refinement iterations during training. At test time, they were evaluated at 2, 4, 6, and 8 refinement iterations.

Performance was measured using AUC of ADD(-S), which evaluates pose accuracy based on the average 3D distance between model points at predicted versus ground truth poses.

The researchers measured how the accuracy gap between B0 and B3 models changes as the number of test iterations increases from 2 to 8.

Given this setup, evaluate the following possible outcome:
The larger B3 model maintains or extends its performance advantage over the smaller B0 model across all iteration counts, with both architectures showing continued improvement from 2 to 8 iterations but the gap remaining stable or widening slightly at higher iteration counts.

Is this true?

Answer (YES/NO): NO